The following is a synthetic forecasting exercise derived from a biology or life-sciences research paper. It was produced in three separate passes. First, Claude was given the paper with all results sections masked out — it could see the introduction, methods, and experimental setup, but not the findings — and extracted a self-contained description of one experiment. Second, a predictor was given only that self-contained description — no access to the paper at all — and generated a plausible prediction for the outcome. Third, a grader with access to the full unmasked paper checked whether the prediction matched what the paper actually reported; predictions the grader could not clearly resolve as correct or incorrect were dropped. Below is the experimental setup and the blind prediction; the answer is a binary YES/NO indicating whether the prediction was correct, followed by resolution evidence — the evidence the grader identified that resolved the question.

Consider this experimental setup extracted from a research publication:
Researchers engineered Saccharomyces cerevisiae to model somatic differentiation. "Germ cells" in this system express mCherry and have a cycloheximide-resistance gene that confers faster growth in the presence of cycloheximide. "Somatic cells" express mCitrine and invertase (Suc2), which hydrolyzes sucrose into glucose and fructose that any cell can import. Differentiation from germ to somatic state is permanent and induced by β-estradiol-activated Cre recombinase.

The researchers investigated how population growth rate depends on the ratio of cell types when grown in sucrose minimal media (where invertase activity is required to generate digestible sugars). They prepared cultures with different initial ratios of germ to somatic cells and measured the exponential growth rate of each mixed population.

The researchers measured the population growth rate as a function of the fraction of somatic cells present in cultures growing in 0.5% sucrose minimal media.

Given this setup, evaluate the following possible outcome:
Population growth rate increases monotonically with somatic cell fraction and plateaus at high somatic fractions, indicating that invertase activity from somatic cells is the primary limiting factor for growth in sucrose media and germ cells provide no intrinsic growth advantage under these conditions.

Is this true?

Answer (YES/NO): NO